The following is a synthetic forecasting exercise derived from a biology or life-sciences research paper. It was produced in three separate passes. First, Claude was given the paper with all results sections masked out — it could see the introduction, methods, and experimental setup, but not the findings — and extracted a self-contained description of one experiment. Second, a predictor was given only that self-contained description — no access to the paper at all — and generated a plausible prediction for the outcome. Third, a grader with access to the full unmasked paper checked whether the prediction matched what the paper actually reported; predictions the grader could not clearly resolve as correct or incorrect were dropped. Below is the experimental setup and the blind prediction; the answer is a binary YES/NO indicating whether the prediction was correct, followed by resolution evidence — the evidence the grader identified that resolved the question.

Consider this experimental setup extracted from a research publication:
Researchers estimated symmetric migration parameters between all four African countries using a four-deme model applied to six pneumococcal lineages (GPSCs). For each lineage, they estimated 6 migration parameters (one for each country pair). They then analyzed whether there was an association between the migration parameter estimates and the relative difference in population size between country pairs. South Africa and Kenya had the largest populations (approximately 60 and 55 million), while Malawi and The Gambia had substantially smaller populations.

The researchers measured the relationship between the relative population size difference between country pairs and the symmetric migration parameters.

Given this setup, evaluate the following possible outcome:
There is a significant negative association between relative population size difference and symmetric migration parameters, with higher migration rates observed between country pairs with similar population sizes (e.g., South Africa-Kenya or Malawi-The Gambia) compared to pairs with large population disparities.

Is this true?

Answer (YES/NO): YES